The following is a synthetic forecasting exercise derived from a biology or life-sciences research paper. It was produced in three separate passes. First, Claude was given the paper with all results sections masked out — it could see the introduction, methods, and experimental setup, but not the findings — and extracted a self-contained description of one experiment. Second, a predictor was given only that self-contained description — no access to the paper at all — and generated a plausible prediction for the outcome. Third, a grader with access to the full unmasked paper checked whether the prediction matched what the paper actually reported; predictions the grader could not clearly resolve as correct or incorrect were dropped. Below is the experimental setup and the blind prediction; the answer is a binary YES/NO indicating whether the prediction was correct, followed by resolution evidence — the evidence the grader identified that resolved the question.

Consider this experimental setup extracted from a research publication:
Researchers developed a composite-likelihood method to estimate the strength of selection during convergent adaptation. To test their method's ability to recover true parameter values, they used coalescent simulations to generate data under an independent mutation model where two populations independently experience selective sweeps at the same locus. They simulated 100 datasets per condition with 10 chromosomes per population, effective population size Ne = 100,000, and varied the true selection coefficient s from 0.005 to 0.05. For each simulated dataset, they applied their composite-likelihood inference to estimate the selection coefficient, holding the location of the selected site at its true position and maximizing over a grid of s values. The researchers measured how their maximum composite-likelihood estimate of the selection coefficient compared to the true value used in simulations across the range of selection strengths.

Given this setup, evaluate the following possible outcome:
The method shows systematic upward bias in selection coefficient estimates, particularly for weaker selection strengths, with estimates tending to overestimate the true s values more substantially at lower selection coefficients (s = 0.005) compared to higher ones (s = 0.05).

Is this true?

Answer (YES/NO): NO